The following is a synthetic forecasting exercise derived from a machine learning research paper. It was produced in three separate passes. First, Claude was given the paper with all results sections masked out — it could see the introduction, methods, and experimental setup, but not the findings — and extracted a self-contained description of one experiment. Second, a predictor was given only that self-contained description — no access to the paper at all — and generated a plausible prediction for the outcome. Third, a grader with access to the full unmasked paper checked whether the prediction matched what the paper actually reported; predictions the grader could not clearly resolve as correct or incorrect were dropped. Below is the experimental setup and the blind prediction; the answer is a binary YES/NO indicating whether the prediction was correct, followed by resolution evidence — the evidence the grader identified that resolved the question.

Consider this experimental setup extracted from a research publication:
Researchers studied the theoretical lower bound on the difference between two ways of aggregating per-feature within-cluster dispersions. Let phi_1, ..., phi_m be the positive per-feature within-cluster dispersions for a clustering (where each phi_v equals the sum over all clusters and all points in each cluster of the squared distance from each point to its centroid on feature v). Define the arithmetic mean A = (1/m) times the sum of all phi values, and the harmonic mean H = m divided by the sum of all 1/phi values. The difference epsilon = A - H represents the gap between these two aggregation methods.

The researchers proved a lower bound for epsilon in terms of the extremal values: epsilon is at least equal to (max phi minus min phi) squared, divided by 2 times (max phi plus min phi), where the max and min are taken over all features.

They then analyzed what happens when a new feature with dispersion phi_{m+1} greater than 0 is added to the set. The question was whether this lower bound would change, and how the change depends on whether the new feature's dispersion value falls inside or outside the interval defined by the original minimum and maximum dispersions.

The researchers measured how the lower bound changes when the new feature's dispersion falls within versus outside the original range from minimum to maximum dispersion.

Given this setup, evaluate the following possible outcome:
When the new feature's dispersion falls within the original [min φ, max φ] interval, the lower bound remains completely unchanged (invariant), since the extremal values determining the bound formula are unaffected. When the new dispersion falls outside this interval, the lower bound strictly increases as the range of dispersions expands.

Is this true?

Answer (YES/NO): YES